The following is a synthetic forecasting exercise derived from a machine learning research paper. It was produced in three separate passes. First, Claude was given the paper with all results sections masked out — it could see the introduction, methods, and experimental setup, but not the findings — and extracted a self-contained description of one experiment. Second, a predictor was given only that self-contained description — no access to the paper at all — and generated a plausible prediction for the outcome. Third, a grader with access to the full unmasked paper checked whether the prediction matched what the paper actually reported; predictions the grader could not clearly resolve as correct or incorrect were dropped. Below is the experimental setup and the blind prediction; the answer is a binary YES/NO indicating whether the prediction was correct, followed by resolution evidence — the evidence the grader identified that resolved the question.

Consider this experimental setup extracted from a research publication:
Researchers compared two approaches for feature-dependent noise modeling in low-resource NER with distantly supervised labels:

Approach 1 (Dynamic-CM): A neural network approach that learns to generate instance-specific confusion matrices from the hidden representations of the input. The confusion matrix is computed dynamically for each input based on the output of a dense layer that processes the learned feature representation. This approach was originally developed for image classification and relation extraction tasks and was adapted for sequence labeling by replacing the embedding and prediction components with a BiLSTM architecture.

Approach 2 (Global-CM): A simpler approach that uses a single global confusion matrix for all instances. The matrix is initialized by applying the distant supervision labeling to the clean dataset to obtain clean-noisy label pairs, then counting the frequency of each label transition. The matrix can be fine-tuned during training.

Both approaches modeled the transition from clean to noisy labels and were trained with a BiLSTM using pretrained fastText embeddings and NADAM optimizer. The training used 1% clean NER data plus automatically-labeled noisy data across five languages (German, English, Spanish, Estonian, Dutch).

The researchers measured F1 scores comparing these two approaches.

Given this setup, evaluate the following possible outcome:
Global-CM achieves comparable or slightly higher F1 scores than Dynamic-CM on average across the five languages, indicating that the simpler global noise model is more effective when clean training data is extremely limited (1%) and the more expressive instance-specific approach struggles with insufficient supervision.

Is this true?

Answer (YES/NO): NO